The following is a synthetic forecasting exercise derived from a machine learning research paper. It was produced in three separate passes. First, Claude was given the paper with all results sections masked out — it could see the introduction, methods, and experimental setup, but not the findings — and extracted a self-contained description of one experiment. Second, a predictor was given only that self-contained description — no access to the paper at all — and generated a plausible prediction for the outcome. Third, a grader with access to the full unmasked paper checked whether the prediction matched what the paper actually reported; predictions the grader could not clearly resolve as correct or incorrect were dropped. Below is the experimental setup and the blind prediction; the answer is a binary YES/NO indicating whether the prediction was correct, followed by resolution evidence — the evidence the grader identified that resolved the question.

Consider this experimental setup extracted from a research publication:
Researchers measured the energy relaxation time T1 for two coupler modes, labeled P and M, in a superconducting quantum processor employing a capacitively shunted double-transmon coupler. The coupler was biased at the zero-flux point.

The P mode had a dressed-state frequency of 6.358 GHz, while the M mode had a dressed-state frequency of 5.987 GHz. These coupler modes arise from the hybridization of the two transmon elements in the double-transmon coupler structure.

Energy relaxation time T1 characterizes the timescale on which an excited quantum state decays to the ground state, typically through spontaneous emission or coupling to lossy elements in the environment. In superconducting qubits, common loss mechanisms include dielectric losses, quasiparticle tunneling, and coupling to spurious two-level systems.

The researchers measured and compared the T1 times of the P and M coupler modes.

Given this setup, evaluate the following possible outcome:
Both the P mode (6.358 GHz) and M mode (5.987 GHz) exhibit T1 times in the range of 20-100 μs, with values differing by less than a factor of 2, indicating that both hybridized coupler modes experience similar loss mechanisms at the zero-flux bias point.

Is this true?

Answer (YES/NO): YES